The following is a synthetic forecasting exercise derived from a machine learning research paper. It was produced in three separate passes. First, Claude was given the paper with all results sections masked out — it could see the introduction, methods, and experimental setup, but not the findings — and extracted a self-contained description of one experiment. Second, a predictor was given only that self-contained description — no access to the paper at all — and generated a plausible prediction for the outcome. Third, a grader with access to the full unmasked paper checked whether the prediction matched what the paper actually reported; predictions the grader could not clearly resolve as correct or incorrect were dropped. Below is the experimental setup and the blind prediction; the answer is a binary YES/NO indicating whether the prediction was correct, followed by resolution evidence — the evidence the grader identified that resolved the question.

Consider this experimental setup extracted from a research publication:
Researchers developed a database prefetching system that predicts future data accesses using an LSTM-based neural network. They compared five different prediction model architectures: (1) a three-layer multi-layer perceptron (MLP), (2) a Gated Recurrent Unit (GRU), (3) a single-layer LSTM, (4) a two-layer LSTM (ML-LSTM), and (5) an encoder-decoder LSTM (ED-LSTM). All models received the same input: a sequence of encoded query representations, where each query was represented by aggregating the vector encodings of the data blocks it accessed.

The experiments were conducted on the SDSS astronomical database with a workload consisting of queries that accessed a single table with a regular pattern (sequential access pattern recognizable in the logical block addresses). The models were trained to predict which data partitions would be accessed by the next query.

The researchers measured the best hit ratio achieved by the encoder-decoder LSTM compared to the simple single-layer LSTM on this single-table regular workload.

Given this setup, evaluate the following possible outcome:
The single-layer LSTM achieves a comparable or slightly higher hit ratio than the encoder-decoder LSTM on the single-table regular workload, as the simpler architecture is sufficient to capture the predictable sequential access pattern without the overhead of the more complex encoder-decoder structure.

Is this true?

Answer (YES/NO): NO